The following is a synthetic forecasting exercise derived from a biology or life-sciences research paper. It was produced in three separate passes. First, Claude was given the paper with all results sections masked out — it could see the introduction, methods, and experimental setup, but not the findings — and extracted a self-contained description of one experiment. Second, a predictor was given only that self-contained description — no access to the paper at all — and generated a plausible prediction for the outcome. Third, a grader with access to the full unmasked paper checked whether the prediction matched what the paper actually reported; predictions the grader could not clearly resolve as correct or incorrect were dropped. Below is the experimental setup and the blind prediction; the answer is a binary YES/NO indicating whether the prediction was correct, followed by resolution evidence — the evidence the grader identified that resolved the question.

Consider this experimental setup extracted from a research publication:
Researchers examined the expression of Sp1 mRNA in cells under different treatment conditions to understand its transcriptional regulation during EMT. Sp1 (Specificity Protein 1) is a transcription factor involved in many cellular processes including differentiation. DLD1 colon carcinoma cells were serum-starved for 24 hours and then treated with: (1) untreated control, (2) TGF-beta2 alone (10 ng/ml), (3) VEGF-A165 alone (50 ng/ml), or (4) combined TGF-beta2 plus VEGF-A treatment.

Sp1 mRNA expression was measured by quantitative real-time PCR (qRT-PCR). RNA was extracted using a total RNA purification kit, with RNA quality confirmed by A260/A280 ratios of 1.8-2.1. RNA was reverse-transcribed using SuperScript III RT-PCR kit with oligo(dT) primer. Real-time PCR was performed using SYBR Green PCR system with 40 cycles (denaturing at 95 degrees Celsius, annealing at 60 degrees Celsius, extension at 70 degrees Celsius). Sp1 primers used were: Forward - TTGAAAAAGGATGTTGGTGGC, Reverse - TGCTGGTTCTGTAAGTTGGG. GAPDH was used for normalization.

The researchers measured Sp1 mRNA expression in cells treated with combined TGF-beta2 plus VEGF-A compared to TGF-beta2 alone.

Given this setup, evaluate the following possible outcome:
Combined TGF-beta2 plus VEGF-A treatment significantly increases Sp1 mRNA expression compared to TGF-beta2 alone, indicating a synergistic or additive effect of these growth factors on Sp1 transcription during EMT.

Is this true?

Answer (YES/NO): NO